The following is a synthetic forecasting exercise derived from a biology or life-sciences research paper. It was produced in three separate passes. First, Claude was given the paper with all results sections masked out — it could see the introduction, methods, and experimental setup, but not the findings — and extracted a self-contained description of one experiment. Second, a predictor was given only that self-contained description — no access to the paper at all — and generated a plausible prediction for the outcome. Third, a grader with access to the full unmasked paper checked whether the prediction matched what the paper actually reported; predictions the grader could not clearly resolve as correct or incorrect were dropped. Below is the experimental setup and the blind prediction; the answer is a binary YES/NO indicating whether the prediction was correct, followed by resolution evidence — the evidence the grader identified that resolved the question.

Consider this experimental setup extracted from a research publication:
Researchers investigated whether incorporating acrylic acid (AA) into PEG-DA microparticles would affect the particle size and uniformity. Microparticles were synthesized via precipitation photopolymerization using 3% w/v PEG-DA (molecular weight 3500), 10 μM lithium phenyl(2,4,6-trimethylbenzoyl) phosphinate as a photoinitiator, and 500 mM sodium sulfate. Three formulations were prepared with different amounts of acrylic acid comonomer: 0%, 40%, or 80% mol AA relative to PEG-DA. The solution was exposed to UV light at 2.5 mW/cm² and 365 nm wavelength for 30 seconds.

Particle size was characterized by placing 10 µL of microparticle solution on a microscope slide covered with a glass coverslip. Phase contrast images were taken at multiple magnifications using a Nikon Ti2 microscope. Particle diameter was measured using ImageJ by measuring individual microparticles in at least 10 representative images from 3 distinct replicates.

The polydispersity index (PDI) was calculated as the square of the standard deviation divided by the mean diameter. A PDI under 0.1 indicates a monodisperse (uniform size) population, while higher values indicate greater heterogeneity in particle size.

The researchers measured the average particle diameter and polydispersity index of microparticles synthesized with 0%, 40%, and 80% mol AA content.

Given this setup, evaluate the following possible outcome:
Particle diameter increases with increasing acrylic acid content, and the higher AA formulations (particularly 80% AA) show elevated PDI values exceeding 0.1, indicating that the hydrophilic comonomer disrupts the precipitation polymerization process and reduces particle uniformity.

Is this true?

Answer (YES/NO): NO